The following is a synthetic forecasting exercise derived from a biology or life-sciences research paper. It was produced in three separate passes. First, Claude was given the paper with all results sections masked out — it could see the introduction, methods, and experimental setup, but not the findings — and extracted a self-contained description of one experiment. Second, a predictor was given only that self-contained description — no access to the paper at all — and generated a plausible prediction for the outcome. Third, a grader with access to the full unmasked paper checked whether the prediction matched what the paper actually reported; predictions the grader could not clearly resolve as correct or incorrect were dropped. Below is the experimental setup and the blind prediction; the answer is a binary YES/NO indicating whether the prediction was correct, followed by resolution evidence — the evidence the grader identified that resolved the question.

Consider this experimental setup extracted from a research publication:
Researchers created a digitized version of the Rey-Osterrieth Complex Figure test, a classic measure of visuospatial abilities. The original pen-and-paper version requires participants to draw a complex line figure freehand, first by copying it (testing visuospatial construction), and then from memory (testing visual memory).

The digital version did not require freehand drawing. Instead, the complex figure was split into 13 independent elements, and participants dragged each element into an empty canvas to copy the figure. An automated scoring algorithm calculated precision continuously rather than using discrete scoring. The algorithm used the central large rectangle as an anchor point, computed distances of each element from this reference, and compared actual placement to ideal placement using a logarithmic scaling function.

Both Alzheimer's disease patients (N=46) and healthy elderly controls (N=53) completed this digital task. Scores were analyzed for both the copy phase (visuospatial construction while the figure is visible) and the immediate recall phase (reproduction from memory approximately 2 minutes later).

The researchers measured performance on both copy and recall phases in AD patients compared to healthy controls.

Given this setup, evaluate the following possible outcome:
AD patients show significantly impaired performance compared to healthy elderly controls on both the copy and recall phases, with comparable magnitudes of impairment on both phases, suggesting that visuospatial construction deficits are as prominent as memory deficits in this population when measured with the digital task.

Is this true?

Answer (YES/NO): NO